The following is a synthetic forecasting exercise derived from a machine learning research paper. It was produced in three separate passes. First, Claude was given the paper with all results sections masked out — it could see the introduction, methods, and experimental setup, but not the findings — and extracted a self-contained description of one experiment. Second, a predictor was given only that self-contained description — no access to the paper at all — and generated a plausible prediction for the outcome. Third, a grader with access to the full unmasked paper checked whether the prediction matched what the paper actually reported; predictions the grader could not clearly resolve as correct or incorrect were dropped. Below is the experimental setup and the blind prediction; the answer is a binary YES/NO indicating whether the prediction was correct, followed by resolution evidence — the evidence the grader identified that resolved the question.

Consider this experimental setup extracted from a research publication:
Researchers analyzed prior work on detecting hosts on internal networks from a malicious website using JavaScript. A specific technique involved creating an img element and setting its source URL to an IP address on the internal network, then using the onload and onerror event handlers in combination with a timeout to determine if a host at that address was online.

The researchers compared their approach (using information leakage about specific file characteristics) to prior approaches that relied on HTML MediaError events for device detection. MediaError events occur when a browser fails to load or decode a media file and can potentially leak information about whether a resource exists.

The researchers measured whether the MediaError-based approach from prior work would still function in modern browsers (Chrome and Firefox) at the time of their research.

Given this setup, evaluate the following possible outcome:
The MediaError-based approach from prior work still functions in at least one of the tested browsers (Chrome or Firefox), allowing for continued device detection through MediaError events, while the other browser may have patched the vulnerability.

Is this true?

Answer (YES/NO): NO